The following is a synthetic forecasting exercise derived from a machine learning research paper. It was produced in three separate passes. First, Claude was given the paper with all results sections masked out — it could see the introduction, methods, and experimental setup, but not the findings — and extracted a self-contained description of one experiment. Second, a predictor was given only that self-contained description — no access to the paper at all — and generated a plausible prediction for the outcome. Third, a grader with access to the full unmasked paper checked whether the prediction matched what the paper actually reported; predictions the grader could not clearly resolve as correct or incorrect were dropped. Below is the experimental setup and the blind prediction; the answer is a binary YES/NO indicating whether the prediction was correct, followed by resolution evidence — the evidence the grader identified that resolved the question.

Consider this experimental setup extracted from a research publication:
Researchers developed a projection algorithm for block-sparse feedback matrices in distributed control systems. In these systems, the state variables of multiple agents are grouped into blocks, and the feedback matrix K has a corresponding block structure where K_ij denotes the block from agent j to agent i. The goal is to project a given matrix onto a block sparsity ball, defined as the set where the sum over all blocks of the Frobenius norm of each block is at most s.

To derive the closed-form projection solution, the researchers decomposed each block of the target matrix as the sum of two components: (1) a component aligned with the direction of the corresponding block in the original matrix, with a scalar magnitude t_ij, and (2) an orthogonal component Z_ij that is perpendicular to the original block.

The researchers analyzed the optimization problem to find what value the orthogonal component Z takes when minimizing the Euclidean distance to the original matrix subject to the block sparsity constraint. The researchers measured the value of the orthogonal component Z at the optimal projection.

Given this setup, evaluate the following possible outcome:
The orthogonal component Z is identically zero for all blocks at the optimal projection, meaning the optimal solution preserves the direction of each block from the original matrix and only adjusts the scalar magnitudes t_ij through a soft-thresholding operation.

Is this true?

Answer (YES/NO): YES